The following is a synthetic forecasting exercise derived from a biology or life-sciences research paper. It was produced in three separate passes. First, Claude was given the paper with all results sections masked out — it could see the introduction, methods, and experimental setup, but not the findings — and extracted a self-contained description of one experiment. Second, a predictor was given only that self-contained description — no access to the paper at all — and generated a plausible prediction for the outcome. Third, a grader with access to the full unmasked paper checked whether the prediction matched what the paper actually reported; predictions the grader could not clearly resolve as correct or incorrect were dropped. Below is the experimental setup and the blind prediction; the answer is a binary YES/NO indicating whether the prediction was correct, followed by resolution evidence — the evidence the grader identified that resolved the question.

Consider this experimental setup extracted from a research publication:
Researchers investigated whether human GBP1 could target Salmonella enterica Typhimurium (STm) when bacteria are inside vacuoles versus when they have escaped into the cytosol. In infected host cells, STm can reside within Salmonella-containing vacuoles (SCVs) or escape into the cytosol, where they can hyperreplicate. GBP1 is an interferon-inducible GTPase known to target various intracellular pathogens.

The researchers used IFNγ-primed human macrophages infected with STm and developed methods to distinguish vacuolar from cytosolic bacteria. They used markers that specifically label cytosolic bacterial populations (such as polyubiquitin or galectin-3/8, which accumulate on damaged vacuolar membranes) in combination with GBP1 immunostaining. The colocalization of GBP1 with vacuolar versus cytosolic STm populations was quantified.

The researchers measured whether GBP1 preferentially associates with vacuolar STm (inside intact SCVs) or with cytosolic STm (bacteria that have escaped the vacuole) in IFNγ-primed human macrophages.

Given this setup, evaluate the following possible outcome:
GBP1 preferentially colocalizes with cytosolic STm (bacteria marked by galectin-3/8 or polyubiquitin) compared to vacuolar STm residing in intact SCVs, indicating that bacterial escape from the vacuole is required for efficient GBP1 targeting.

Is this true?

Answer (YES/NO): YES